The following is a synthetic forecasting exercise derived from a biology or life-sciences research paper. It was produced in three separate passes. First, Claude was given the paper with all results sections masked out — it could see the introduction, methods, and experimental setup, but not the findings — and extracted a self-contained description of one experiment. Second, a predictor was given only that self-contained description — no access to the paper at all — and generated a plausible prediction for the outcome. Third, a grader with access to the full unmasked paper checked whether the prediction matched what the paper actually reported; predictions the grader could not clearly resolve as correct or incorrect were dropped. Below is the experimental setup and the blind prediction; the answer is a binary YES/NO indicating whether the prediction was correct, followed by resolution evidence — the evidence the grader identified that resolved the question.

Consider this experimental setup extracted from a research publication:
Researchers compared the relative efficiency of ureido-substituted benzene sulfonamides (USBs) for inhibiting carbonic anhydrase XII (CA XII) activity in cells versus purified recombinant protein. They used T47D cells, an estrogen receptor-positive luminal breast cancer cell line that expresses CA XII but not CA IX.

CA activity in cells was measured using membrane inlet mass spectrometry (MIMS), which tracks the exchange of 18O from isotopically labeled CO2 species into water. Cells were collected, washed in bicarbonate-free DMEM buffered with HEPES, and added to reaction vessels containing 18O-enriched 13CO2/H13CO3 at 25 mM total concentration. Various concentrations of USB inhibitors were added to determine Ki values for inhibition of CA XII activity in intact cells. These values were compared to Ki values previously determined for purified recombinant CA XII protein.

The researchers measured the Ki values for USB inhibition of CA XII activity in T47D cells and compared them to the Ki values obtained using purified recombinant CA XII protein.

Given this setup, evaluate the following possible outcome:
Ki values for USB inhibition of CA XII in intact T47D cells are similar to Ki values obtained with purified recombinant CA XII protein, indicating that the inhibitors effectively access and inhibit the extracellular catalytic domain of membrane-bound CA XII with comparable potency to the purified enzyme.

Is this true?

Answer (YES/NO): NO